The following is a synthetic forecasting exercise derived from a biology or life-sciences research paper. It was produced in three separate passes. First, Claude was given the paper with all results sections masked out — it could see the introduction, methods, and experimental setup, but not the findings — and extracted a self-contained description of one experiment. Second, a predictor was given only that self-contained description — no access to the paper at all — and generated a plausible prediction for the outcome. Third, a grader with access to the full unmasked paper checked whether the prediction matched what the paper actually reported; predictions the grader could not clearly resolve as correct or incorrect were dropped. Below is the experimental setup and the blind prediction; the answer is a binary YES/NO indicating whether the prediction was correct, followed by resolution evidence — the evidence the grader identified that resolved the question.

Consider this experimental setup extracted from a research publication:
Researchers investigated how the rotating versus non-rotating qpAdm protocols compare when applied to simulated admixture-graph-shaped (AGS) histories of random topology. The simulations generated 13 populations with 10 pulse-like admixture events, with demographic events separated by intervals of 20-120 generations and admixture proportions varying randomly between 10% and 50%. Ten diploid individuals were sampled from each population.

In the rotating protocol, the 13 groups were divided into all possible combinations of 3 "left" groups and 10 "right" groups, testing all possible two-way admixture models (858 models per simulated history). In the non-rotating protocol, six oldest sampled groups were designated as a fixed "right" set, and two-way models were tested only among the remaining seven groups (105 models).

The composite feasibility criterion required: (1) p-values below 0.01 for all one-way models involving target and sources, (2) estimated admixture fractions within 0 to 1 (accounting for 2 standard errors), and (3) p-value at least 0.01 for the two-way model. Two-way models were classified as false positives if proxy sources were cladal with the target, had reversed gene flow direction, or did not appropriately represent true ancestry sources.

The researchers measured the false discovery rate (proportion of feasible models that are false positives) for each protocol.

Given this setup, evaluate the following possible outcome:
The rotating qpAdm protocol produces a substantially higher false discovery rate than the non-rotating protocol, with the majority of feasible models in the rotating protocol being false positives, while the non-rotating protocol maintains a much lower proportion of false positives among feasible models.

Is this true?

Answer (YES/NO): NO